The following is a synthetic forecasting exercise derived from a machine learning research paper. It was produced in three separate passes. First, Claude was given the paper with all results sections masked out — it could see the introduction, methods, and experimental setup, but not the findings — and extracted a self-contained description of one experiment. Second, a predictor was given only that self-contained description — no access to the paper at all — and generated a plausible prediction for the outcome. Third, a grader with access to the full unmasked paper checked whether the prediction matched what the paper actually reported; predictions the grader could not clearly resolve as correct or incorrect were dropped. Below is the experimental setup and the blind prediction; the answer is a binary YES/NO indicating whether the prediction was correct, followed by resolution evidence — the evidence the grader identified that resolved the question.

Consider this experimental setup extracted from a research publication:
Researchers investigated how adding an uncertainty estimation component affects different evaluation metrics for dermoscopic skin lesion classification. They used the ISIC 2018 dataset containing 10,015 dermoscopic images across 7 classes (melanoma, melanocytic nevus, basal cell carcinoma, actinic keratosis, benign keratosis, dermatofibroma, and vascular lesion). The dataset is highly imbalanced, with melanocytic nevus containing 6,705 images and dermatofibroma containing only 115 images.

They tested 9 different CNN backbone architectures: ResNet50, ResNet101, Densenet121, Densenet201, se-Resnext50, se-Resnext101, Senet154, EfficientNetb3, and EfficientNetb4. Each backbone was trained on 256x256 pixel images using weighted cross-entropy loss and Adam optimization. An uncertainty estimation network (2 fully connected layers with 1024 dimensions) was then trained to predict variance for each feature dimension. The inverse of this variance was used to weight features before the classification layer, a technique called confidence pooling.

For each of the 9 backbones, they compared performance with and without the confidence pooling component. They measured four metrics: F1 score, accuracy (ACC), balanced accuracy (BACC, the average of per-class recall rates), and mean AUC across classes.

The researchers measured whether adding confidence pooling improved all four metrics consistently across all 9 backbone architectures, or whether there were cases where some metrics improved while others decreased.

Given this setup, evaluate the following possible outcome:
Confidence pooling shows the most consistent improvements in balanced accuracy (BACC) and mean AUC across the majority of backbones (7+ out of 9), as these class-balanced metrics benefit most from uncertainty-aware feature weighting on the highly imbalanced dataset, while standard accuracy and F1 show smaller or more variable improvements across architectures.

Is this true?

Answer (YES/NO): NO